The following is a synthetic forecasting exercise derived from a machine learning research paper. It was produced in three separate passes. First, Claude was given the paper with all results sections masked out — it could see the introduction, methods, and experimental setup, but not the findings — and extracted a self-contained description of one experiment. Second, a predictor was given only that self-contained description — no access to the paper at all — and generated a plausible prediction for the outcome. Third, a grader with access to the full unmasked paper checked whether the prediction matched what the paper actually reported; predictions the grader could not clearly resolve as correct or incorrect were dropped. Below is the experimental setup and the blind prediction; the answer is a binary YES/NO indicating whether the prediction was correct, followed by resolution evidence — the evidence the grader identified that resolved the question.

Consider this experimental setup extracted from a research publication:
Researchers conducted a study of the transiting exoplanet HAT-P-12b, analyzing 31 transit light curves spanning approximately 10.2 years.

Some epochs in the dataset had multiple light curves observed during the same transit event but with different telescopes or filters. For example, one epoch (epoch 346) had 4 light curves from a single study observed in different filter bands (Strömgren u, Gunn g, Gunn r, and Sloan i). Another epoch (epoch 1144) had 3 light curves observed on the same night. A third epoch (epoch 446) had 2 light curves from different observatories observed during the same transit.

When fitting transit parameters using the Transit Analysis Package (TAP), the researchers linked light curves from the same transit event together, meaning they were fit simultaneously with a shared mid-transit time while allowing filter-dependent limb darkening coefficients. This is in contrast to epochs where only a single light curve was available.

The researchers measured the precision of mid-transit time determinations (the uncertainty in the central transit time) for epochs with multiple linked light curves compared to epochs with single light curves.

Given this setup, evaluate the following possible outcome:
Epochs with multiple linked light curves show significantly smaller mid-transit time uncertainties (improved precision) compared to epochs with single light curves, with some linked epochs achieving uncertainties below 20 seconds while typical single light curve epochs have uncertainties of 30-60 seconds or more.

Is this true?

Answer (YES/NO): NO